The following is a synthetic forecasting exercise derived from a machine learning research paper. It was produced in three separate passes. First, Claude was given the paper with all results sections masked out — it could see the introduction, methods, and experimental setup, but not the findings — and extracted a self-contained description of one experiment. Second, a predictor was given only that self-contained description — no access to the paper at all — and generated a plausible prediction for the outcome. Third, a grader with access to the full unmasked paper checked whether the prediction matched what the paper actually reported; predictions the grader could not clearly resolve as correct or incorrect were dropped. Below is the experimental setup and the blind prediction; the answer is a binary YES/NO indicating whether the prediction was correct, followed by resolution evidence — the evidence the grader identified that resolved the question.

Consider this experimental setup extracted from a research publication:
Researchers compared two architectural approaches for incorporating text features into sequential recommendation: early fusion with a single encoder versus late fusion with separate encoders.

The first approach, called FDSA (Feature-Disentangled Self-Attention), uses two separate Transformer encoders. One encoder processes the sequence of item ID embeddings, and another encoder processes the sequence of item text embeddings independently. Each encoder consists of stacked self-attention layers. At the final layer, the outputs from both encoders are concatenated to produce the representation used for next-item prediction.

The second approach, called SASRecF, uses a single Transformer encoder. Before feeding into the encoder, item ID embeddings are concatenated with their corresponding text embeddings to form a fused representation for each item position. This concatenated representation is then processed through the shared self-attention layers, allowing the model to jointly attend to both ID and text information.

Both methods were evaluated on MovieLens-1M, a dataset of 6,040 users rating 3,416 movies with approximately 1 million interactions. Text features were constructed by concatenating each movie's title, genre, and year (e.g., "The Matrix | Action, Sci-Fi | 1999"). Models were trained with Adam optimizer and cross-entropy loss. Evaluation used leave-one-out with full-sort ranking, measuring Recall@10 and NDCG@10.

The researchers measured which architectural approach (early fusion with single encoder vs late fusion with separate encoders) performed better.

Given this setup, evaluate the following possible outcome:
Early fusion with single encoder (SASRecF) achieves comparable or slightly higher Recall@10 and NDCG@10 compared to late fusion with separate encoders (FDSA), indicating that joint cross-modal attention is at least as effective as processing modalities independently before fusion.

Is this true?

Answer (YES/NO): YES